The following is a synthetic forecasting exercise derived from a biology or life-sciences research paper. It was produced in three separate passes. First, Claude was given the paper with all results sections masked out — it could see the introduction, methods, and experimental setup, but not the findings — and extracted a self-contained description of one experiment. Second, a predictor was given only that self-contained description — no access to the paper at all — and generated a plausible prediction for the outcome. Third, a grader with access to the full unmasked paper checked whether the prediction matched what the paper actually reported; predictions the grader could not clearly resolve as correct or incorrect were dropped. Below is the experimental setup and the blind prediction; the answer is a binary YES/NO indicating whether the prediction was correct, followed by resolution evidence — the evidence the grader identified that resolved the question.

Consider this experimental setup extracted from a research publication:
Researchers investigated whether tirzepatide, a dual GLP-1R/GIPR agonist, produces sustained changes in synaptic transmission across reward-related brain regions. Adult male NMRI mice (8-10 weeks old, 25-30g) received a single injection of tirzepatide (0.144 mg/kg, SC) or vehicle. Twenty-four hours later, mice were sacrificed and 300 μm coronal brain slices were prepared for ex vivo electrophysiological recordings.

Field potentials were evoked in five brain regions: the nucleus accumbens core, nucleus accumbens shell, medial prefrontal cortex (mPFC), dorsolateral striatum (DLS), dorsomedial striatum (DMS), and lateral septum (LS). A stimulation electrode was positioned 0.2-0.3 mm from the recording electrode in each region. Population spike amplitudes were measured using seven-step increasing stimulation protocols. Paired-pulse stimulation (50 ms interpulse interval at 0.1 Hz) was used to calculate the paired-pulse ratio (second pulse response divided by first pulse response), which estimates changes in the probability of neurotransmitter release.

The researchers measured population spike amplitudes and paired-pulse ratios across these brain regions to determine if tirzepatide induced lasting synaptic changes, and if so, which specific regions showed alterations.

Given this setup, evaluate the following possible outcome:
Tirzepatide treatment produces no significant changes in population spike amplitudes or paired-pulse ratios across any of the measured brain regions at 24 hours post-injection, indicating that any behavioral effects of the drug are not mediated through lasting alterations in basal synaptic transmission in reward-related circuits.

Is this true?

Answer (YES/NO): NO